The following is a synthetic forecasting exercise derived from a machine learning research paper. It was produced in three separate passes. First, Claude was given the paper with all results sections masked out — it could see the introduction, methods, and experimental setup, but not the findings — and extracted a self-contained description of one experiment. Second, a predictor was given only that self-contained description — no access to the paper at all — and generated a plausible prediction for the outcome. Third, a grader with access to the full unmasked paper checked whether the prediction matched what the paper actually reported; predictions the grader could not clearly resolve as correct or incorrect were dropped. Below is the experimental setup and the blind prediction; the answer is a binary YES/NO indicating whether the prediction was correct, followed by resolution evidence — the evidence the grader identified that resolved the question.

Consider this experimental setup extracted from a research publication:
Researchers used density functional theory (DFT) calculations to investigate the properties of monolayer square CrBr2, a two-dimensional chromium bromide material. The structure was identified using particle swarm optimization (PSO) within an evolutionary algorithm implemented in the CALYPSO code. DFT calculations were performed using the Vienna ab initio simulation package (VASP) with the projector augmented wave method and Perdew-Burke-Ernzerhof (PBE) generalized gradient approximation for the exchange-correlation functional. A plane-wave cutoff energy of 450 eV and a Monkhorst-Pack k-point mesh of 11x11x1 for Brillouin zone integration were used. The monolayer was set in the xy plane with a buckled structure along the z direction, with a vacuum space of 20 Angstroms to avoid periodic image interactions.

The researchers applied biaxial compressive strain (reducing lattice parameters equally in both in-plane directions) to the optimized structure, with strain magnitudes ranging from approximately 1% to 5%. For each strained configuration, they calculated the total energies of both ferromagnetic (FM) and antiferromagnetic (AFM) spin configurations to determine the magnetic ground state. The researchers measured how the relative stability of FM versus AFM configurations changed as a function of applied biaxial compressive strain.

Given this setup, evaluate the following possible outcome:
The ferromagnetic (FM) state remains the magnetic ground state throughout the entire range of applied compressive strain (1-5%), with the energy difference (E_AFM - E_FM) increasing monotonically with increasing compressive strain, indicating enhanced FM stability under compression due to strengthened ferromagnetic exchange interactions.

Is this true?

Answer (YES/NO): NO